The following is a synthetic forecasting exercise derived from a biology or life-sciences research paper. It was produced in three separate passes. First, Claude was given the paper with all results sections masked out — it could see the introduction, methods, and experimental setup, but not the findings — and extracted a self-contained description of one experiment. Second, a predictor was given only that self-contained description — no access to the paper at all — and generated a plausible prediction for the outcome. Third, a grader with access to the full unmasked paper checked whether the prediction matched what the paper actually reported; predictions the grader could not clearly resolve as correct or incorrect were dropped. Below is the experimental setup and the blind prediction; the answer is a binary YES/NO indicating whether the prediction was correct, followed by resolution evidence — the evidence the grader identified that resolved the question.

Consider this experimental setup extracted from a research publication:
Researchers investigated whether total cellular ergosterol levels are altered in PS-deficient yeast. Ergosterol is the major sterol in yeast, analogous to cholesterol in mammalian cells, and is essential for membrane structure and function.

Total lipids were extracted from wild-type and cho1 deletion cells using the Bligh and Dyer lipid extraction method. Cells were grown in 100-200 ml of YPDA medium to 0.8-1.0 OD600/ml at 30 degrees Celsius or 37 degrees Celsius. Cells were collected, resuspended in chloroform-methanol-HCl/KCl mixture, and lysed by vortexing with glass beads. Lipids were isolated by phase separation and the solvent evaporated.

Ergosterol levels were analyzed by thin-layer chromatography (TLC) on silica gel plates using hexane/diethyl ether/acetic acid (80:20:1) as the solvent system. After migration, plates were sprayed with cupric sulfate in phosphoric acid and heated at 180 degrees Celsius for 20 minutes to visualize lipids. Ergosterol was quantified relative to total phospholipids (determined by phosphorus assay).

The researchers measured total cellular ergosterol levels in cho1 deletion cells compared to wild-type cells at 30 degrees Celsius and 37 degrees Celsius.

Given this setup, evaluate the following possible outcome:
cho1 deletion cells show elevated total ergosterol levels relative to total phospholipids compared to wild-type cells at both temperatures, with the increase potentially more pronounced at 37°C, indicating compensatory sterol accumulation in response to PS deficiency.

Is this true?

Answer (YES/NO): NO